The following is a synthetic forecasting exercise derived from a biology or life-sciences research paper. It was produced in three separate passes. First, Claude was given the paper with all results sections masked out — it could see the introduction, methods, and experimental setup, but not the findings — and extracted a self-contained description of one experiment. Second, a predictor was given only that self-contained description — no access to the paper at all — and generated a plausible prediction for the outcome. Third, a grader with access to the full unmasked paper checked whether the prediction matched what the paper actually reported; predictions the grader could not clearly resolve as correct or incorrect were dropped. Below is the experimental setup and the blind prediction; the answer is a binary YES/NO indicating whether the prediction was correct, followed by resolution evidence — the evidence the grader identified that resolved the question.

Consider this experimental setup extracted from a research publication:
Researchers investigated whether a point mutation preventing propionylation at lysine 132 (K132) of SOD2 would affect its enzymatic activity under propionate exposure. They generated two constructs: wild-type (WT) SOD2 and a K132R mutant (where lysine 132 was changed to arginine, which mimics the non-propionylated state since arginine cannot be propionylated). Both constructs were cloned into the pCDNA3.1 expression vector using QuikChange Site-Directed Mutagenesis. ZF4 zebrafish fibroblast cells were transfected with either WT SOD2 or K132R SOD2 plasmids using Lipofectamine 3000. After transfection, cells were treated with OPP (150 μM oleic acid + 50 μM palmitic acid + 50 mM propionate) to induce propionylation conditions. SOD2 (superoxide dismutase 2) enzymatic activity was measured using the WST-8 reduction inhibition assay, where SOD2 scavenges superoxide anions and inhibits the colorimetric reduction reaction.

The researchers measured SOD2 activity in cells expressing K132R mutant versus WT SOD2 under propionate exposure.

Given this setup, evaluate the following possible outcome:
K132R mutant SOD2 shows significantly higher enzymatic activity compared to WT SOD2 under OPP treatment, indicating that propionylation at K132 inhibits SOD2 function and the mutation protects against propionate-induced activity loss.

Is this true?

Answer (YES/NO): YES